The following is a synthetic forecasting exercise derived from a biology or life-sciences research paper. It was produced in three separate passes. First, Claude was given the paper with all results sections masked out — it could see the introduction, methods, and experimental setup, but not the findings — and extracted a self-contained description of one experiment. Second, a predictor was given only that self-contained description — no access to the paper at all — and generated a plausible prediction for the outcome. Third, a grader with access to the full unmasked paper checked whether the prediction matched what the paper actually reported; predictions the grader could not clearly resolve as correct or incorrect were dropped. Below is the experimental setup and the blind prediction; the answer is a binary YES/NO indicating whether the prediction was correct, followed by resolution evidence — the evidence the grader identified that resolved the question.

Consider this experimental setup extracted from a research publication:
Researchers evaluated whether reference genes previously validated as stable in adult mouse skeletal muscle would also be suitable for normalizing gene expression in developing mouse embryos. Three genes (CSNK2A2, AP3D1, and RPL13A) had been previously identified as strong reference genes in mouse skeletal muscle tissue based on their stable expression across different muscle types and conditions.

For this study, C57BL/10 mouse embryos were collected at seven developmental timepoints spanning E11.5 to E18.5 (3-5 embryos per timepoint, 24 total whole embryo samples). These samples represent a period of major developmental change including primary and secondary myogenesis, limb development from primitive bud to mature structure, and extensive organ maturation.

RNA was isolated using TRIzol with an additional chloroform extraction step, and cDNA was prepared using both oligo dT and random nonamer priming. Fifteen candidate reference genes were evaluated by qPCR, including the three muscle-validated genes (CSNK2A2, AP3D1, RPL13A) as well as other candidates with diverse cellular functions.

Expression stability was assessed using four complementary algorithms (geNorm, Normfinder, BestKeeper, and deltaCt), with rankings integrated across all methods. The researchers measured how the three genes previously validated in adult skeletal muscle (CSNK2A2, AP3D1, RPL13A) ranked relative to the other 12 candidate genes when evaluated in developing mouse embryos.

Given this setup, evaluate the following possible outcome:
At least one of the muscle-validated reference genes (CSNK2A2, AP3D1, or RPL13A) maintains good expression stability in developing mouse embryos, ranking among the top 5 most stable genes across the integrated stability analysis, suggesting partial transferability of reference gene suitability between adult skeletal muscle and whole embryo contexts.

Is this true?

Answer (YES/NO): YES